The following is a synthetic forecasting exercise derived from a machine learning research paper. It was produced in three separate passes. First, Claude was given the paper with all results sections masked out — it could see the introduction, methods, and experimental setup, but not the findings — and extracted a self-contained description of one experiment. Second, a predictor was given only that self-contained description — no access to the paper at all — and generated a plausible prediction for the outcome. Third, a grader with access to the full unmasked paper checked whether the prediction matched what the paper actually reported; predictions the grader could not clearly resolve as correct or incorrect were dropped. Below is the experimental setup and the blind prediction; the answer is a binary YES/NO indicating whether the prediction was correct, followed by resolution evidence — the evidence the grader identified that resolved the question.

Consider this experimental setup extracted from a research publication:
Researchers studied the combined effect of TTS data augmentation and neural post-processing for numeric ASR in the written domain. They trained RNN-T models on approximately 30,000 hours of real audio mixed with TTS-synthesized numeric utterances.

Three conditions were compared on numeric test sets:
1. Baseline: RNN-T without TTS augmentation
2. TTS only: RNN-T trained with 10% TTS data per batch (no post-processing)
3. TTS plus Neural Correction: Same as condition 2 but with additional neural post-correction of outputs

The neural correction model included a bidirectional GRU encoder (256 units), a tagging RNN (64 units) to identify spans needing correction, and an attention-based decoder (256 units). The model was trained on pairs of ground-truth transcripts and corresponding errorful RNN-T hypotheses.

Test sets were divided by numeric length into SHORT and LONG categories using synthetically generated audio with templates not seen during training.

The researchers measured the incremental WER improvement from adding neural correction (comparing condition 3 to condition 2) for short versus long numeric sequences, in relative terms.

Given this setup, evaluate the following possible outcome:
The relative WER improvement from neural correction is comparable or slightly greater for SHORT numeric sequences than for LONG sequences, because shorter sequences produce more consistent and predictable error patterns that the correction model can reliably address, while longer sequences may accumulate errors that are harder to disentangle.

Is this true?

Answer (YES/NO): YES